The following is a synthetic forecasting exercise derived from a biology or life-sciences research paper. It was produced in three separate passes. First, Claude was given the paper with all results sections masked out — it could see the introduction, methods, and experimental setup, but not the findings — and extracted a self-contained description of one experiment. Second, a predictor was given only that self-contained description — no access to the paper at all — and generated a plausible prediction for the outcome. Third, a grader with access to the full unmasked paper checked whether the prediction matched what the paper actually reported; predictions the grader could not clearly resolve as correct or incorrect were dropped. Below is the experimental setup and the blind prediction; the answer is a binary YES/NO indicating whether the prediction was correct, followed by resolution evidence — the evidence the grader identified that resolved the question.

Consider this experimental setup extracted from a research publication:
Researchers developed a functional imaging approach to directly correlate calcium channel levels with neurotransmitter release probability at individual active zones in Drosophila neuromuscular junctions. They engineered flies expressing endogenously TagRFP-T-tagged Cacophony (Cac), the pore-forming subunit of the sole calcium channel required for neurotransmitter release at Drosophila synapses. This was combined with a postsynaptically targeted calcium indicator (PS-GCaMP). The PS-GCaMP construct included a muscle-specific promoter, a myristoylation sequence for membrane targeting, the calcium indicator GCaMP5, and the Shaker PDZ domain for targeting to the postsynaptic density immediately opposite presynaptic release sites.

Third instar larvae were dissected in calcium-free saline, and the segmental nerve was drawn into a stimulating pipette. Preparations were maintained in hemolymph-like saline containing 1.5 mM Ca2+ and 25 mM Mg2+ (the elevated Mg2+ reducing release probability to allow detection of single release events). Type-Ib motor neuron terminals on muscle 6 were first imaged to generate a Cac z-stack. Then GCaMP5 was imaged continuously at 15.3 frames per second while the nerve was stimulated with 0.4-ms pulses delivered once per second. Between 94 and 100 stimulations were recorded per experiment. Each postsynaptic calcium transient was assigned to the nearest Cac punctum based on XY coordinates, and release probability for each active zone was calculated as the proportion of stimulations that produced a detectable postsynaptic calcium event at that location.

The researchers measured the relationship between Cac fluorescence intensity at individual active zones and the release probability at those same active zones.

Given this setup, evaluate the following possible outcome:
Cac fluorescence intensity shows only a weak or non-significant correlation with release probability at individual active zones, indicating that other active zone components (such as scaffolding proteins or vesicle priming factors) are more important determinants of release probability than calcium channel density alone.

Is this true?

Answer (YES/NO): NO